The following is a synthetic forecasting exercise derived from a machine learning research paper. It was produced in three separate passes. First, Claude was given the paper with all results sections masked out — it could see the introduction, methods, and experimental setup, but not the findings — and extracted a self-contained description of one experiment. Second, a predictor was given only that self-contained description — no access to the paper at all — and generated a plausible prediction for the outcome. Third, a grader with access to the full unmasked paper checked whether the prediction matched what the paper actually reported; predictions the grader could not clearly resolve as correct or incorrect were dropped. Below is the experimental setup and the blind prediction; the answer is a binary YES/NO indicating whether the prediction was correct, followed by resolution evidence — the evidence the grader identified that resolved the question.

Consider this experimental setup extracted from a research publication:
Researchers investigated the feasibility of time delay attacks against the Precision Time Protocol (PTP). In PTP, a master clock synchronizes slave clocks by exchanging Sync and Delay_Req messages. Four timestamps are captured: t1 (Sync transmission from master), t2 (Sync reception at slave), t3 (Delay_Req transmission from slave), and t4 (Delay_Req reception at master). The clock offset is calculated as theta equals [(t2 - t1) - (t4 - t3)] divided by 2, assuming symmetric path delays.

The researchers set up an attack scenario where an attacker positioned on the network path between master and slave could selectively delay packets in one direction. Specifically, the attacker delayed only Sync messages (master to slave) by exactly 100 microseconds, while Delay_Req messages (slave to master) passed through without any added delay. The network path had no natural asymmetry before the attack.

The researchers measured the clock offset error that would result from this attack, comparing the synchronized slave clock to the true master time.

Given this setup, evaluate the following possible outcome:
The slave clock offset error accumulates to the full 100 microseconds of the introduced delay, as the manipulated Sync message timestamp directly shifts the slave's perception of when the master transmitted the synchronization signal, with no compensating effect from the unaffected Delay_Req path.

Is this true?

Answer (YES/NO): NO